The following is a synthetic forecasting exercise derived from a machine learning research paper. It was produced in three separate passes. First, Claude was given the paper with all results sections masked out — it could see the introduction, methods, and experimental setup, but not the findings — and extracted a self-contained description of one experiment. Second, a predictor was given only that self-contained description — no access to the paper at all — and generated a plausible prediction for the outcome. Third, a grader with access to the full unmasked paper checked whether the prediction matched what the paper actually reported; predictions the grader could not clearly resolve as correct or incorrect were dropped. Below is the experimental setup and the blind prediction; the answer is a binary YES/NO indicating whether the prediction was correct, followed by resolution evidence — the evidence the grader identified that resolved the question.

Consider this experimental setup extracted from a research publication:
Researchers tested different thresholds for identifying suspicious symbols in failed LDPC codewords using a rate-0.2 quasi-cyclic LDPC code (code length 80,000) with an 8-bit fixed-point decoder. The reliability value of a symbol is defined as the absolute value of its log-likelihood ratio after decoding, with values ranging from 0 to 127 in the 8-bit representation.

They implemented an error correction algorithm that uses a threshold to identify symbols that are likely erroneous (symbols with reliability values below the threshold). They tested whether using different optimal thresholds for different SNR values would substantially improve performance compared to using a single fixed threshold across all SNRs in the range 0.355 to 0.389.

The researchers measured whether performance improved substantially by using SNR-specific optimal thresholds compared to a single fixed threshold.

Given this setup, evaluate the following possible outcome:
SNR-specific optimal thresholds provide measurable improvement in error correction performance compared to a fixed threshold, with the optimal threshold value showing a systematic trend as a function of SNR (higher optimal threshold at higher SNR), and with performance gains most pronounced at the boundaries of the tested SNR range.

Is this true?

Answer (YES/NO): NO